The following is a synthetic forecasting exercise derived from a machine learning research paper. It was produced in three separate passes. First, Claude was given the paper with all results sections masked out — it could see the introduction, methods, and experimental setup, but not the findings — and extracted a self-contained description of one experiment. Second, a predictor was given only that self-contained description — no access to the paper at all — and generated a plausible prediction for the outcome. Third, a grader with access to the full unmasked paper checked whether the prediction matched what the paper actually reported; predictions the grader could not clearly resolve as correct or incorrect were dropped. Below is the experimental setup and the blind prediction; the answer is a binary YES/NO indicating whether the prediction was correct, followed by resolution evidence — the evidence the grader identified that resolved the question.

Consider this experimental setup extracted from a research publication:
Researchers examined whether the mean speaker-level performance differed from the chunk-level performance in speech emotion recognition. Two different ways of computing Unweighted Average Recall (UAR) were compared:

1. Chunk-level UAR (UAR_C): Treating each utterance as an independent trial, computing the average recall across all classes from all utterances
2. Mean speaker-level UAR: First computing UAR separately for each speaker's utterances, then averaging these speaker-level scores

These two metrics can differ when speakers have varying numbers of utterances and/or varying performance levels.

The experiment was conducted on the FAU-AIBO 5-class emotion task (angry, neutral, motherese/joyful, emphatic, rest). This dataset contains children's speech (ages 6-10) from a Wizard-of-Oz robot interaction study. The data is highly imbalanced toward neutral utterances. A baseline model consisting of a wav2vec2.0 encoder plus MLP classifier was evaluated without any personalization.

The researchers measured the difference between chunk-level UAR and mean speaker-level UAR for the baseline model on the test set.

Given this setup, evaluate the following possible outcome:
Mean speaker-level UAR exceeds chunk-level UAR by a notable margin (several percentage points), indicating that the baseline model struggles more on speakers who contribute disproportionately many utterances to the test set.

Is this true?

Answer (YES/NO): NO